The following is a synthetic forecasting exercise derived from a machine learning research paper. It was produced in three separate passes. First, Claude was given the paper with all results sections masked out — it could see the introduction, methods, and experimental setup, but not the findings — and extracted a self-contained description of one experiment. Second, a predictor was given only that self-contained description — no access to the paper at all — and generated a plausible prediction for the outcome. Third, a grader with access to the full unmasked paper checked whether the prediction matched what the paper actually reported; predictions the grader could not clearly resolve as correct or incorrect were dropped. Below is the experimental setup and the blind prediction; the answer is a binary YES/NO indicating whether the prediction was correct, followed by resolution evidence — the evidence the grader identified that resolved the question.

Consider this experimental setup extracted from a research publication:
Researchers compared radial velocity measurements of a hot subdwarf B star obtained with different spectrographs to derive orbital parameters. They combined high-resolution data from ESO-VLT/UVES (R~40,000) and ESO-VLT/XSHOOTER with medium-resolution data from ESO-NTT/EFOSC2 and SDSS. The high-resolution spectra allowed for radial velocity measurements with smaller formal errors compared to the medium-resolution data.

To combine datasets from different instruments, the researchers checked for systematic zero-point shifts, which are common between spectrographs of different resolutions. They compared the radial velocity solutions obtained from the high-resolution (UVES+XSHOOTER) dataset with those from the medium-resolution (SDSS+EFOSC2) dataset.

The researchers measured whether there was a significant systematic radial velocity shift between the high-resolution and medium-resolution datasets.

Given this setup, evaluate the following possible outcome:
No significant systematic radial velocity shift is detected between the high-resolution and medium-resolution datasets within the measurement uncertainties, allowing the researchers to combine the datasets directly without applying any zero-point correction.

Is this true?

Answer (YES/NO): NO